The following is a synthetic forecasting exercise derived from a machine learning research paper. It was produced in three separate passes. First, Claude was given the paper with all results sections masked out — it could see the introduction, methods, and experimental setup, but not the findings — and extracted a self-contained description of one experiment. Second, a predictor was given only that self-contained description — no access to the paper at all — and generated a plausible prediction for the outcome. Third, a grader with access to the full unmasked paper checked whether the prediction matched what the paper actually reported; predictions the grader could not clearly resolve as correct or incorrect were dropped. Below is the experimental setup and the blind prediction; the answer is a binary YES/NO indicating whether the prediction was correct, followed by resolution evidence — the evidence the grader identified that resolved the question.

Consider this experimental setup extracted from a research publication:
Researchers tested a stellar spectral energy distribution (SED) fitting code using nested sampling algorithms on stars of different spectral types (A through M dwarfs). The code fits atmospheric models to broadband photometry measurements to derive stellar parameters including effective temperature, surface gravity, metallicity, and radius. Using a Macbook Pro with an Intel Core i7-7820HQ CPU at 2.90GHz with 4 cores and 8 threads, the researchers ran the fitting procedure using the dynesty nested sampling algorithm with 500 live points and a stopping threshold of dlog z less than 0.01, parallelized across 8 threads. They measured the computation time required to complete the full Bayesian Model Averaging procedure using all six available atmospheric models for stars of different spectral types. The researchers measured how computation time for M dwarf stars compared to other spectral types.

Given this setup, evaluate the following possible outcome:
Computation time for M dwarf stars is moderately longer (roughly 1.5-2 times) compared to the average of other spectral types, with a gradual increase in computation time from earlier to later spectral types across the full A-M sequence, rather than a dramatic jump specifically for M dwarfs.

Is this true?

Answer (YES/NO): NO